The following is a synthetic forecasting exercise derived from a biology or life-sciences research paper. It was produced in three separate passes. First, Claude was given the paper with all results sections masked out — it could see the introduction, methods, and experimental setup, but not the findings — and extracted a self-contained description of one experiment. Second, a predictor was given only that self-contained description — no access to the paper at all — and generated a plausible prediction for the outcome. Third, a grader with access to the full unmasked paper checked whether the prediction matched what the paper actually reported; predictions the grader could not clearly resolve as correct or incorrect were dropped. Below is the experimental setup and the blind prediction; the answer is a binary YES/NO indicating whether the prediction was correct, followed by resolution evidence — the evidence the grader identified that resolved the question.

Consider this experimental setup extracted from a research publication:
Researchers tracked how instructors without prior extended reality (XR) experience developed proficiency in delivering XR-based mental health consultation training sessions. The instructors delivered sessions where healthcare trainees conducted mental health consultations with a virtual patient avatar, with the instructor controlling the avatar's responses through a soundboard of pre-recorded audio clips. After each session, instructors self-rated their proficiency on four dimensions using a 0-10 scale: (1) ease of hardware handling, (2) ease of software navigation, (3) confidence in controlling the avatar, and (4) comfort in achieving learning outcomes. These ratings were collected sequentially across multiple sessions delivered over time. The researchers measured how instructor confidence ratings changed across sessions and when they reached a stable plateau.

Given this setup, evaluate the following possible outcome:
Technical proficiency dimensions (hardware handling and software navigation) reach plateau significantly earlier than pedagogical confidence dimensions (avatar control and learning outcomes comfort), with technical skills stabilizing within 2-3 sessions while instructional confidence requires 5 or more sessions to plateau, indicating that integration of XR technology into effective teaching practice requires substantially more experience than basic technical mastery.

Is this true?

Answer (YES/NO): NO